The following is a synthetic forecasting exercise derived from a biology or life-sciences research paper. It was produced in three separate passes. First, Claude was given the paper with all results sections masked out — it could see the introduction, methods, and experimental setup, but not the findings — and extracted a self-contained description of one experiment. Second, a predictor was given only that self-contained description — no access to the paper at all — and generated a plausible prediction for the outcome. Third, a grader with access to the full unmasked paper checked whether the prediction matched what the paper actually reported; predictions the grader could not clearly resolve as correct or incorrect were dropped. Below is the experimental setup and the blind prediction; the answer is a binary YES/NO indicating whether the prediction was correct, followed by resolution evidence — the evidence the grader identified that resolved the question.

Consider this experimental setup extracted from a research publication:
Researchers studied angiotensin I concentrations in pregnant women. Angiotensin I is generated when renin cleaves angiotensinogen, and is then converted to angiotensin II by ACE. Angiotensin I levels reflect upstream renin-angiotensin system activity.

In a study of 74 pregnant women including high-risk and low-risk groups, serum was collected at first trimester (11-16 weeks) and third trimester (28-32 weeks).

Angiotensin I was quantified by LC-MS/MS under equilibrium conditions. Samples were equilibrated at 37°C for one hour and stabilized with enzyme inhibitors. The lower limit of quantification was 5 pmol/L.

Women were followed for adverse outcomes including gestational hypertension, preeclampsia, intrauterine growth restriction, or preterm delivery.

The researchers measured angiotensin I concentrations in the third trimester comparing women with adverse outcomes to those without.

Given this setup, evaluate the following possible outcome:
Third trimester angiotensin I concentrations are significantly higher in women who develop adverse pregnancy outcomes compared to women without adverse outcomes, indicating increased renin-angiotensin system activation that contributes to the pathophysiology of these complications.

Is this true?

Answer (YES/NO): NO